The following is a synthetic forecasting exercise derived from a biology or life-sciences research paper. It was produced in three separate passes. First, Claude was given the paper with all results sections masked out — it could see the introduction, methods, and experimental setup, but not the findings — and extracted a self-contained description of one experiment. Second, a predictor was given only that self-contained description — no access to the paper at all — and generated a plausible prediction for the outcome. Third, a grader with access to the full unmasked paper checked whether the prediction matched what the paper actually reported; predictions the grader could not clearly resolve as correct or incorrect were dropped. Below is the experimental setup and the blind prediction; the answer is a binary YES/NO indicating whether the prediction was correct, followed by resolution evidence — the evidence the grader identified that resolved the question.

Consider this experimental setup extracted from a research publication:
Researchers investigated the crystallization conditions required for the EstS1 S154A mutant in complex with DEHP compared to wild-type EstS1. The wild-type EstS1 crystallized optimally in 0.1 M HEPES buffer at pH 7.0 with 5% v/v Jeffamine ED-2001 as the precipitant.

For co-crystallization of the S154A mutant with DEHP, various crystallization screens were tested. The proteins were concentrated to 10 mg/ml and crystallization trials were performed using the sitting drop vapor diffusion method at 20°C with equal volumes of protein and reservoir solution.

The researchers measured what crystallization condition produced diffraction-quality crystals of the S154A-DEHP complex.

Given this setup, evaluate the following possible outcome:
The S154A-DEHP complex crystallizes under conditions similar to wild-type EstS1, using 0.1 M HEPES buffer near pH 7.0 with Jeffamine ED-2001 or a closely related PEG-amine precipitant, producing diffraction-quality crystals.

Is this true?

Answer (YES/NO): NO